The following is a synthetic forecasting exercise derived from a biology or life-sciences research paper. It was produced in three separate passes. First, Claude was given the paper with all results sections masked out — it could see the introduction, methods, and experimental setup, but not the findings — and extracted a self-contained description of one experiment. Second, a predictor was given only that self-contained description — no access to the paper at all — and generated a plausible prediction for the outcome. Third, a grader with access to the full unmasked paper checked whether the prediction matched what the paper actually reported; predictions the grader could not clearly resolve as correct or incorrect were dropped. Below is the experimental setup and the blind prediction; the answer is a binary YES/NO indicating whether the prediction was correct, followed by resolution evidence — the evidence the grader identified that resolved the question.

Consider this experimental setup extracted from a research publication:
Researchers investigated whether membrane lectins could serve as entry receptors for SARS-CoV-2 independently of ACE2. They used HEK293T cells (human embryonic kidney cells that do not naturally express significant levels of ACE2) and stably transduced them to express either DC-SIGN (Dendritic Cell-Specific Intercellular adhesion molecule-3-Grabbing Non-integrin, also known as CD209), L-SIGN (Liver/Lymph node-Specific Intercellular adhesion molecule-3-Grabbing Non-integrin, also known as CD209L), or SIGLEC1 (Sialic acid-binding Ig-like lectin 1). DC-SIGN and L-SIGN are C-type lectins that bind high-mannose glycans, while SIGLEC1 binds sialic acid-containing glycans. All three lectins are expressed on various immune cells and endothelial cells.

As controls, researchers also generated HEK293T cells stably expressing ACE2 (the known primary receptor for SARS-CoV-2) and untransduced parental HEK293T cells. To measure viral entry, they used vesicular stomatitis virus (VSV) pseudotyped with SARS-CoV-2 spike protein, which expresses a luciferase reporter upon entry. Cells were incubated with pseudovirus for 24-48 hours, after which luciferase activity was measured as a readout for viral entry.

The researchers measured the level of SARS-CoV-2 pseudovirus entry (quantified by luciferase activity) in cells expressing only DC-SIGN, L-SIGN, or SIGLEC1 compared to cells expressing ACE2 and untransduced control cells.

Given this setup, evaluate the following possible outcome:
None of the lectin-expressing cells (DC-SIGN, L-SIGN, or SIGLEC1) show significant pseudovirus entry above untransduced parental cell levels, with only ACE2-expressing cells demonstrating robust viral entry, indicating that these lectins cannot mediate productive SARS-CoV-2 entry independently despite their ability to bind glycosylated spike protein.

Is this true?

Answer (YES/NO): NO